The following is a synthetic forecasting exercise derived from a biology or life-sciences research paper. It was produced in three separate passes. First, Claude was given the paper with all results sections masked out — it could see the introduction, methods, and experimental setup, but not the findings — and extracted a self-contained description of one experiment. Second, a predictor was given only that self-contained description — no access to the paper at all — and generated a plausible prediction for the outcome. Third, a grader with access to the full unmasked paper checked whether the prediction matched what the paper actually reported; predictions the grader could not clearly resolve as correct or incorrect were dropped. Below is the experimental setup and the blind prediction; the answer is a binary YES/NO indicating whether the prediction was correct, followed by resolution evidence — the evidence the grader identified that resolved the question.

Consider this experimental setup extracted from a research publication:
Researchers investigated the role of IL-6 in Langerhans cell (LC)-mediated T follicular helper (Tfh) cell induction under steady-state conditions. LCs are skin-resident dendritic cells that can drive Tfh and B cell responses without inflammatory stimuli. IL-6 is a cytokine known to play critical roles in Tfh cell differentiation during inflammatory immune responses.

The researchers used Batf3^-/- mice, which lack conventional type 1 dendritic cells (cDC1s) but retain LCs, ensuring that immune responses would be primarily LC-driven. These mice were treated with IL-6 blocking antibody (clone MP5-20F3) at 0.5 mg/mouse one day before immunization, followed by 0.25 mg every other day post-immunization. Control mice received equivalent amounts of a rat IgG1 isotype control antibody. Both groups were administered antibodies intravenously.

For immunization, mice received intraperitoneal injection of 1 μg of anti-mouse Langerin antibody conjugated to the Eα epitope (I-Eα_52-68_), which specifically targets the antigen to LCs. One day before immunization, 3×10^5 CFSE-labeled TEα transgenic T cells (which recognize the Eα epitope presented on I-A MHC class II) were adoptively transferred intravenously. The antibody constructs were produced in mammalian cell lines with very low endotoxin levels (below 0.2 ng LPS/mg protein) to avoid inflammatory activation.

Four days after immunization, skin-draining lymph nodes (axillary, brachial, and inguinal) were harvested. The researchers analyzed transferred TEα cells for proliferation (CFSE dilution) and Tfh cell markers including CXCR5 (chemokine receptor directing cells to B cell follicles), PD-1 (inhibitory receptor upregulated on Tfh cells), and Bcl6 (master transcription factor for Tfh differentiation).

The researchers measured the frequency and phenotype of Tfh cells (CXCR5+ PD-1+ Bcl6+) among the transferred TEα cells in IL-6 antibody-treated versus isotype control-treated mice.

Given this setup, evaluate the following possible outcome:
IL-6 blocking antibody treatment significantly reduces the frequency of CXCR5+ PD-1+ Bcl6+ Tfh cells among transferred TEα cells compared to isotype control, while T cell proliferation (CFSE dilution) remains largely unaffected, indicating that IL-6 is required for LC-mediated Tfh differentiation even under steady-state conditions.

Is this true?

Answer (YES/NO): NO